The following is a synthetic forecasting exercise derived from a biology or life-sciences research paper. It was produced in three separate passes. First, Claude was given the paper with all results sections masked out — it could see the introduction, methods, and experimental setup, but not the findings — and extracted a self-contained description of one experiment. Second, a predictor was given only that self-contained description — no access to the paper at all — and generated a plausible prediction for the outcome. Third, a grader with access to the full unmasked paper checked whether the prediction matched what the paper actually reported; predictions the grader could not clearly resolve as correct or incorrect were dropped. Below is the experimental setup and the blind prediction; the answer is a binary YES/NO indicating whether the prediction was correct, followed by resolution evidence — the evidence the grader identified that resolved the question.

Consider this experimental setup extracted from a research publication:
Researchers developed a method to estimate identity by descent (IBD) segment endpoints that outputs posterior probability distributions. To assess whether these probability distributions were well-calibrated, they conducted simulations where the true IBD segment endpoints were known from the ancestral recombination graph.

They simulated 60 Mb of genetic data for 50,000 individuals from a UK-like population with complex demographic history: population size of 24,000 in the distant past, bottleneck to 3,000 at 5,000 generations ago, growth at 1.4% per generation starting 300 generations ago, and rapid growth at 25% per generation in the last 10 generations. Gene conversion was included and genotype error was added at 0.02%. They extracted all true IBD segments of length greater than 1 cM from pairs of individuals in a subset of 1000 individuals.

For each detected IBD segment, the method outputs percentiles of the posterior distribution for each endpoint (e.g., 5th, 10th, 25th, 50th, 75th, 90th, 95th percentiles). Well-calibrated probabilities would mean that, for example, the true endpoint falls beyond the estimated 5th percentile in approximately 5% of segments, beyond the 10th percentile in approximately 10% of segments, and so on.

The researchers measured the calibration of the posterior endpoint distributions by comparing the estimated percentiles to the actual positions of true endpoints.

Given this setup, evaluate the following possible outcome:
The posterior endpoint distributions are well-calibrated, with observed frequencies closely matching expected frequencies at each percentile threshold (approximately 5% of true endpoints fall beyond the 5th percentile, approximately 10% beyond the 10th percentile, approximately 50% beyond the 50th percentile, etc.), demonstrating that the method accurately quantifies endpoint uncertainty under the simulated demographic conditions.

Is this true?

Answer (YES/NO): YES